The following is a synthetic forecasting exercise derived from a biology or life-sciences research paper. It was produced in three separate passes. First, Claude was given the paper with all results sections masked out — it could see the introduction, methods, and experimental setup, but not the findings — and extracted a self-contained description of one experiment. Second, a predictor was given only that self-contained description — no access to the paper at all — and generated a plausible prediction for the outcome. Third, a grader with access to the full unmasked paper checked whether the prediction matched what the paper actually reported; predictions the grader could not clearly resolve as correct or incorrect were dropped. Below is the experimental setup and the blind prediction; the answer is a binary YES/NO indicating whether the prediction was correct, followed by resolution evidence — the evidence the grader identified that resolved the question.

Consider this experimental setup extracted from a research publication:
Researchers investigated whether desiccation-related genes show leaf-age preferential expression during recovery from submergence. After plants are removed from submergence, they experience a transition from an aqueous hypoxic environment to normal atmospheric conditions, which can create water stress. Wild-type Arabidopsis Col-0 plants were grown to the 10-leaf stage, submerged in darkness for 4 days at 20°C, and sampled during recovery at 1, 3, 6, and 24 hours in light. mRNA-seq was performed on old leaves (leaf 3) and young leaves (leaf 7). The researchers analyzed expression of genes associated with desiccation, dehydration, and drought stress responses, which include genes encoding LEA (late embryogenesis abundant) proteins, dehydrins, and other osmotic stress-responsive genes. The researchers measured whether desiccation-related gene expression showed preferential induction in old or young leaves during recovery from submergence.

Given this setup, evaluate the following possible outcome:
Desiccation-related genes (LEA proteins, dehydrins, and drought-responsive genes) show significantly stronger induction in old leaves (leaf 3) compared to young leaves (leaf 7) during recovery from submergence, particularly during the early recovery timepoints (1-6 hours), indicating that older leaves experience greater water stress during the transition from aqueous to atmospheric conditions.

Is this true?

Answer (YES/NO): NO